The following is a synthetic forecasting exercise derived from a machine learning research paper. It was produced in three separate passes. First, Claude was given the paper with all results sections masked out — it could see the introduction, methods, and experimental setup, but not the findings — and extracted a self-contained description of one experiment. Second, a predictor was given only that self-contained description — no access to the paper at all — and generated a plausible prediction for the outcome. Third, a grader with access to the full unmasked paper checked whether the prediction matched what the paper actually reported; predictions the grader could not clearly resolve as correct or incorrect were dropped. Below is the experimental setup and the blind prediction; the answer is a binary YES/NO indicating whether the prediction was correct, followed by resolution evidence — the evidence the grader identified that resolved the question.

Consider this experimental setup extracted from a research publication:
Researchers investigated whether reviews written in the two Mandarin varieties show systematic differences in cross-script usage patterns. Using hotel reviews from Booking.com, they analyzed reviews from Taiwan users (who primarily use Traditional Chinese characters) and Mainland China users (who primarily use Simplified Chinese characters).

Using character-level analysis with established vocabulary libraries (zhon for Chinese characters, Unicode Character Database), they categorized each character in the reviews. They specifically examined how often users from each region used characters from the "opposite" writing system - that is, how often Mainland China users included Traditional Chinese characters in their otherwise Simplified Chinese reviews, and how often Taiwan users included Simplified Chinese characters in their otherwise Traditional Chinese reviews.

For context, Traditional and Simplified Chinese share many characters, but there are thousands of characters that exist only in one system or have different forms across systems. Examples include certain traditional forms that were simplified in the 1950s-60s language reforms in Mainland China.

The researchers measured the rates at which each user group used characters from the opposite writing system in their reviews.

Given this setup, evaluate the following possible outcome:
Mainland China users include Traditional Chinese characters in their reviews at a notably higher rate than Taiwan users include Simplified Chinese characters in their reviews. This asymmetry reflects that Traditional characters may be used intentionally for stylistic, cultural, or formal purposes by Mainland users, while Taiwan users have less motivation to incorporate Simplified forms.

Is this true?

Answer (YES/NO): YES